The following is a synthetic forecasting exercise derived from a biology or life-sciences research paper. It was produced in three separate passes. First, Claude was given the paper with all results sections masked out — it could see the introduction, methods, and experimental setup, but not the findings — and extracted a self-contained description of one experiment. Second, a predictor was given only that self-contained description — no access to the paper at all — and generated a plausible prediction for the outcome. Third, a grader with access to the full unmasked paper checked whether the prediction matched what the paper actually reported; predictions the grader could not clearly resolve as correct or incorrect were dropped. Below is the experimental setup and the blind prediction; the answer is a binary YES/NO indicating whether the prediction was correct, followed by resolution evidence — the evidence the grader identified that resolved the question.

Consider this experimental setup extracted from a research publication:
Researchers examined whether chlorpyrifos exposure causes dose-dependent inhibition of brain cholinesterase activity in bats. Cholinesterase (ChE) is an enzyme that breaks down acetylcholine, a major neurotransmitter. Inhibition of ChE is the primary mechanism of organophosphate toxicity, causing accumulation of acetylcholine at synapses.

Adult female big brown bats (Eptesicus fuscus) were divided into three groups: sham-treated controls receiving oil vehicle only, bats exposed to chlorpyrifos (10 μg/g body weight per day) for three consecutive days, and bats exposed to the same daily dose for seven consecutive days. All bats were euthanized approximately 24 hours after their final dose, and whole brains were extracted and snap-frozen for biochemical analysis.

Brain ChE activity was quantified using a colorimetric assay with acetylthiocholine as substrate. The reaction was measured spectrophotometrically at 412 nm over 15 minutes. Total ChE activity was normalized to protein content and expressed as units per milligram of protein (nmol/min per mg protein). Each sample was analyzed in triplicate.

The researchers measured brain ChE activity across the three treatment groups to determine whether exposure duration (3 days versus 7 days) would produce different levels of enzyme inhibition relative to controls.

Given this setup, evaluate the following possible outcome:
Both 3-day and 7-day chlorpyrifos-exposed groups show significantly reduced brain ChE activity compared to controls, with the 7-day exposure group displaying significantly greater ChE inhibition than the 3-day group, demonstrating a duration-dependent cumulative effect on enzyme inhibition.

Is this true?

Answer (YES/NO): YES